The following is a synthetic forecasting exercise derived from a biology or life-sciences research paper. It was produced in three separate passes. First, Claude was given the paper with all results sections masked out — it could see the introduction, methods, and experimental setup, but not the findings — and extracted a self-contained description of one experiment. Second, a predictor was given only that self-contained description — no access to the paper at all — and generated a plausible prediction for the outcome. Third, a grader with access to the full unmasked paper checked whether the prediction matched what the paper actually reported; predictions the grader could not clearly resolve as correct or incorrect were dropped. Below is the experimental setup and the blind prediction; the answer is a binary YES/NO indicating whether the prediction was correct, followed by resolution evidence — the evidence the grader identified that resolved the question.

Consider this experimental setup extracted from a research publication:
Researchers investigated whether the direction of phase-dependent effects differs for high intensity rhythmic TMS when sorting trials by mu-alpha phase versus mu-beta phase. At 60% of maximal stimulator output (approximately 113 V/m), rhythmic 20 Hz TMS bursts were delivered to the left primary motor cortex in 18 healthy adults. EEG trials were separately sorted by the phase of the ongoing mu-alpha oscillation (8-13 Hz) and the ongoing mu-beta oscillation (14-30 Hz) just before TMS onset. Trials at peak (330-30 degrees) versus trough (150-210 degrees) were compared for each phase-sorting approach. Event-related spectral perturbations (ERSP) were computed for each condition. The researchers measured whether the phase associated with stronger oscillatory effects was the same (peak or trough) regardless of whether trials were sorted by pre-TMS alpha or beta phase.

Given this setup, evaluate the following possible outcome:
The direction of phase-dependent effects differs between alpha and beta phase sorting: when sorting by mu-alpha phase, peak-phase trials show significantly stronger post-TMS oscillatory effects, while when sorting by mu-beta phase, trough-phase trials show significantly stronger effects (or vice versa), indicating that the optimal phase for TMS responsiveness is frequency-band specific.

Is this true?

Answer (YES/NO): YES